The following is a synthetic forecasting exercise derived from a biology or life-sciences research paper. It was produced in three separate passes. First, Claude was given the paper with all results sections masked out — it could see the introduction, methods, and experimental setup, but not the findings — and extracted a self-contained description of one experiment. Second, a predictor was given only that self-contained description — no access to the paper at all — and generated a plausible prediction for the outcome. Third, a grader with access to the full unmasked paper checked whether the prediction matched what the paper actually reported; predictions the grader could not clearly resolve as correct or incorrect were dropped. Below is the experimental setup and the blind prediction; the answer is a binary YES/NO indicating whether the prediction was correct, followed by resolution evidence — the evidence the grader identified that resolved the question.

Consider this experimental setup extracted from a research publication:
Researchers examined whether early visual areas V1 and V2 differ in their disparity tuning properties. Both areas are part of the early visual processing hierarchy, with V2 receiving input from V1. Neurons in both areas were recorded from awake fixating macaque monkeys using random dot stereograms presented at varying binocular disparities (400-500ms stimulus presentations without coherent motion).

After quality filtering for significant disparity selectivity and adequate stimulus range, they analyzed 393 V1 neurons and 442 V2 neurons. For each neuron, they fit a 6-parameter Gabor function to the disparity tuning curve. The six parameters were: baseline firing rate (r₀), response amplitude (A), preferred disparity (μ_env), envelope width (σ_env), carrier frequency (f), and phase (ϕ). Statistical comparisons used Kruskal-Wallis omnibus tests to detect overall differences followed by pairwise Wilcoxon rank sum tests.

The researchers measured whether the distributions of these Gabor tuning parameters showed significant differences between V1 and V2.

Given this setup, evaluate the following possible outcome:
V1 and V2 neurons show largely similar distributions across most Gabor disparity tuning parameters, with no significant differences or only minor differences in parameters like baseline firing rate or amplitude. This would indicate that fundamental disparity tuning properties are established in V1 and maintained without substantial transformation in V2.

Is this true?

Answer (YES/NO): YES